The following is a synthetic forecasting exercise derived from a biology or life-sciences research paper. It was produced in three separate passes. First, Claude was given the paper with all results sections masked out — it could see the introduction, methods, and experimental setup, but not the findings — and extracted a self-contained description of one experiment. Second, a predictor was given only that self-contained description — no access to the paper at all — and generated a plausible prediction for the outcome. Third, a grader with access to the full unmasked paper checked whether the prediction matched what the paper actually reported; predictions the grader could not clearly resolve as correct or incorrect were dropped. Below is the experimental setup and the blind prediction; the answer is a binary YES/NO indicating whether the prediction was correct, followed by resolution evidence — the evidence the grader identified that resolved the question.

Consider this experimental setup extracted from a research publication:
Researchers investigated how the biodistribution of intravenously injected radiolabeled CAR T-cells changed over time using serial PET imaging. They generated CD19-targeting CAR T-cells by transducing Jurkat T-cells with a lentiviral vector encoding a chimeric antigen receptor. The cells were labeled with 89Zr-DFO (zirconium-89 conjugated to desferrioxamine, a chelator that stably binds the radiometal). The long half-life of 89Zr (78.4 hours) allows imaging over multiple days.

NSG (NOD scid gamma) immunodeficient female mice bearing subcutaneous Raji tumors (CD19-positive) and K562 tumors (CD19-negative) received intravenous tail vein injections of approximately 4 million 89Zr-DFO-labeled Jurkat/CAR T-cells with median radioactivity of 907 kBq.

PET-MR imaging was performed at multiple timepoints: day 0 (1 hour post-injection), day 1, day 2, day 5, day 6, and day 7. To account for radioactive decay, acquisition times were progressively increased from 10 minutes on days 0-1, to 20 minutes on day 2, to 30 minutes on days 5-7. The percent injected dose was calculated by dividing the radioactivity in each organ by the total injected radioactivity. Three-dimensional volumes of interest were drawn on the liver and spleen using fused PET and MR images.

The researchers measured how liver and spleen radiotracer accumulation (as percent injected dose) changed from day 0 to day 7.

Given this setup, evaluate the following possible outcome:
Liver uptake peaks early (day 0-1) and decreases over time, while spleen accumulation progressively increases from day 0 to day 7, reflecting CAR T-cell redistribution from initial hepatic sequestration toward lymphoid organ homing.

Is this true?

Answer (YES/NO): NO